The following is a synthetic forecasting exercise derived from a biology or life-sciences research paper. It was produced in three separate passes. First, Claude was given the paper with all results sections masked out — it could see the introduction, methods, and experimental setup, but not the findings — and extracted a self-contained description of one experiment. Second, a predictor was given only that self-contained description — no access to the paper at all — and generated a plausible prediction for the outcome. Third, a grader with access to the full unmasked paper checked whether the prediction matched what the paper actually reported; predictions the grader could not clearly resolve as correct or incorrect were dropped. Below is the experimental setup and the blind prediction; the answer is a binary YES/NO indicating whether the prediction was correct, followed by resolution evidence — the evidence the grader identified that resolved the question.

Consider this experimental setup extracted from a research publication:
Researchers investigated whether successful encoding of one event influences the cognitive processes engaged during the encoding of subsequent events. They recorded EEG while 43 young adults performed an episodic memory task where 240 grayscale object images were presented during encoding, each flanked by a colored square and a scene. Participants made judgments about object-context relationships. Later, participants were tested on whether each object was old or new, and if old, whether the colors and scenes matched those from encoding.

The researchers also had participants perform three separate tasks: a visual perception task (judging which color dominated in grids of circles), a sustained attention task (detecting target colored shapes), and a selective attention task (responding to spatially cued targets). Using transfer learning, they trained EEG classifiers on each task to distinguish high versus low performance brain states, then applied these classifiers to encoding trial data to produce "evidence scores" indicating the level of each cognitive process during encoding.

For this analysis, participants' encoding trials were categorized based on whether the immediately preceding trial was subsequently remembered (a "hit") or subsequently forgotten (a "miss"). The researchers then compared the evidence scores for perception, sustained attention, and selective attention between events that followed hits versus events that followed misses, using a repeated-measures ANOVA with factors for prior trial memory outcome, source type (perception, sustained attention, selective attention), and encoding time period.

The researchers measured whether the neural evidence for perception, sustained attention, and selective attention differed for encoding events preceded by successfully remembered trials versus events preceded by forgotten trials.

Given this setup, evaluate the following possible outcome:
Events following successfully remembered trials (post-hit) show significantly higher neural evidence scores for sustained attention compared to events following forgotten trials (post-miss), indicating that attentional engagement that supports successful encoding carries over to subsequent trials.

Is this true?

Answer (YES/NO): YES